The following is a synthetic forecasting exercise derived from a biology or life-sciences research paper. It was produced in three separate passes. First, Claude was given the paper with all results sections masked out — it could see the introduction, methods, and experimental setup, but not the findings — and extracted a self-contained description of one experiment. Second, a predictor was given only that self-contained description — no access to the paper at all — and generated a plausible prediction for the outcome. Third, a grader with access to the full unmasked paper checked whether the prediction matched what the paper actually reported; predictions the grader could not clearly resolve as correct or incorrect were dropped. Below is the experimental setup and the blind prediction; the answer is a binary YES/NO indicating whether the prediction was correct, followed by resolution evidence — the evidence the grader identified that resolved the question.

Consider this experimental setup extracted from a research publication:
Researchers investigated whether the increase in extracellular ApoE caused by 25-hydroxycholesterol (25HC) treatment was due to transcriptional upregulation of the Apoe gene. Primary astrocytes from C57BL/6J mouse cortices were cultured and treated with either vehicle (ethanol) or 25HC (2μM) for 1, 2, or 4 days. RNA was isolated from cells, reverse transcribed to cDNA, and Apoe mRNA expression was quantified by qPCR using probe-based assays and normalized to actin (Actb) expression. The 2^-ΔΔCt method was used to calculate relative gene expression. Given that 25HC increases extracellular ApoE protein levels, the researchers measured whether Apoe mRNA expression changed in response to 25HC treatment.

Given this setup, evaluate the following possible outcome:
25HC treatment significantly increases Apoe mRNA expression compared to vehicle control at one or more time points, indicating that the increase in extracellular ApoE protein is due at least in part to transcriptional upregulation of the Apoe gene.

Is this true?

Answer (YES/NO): NO